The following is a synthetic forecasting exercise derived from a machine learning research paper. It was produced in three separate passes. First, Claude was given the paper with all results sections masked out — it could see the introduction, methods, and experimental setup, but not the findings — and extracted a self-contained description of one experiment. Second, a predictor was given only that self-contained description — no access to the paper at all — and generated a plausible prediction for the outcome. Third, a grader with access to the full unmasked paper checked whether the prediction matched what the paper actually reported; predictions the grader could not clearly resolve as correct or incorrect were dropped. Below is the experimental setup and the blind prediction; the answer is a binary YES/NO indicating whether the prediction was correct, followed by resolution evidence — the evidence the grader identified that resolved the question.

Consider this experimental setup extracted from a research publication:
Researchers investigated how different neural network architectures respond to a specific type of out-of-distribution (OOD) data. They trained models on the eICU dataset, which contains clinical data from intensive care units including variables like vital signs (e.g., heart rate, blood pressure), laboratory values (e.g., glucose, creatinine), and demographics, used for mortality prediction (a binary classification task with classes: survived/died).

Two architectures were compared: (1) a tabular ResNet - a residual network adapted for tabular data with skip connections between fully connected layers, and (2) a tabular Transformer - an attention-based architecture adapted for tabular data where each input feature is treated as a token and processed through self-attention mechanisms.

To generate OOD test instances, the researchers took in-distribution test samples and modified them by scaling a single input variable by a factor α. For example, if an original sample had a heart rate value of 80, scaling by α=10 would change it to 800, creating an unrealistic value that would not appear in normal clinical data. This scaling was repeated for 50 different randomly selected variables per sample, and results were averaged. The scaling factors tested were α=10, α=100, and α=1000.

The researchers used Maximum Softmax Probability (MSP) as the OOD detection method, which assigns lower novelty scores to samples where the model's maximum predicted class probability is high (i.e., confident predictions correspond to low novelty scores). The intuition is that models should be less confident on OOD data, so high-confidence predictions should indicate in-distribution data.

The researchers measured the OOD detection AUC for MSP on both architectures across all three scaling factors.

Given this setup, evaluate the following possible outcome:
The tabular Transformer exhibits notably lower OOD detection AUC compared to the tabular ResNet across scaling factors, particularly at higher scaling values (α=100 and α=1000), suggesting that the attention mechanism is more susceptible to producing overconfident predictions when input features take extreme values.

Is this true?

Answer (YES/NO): NO